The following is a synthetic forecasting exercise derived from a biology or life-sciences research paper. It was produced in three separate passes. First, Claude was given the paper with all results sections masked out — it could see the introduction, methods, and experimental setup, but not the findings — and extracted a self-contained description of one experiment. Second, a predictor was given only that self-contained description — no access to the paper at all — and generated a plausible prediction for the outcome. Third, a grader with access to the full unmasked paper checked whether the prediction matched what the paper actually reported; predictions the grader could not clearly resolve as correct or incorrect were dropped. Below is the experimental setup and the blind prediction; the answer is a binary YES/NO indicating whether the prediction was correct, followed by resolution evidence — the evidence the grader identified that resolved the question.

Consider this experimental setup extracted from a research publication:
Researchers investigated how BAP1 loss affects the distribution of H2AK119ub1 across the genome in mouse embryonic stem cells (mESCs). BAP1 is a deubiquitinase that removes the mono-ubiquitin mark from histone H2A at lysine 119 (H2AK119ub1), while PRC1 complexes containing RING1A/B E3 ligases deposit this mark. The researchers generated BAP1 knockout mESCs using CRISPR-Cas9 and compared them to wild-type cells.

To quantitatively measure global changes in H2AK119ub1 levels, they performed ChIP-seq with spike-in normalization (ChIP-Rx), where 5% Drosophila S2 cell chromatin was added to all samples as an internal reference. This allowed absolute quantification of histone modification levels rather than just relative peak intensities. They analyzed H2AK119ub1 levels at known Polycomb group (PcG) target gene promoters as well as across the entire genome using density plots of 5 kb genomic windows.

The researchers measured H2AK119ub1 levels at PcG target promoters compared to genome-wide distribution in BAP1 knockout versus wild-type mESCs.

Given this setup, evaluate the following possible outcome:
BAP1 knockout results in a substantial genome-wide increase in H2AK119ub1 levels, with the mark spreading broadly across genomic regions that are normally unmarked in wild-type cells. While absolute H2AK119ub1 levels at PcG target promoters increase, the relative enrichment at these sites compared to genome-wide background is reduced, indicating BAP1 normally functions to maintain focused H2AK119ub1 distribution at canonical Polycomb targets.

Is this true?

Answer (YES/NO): YES